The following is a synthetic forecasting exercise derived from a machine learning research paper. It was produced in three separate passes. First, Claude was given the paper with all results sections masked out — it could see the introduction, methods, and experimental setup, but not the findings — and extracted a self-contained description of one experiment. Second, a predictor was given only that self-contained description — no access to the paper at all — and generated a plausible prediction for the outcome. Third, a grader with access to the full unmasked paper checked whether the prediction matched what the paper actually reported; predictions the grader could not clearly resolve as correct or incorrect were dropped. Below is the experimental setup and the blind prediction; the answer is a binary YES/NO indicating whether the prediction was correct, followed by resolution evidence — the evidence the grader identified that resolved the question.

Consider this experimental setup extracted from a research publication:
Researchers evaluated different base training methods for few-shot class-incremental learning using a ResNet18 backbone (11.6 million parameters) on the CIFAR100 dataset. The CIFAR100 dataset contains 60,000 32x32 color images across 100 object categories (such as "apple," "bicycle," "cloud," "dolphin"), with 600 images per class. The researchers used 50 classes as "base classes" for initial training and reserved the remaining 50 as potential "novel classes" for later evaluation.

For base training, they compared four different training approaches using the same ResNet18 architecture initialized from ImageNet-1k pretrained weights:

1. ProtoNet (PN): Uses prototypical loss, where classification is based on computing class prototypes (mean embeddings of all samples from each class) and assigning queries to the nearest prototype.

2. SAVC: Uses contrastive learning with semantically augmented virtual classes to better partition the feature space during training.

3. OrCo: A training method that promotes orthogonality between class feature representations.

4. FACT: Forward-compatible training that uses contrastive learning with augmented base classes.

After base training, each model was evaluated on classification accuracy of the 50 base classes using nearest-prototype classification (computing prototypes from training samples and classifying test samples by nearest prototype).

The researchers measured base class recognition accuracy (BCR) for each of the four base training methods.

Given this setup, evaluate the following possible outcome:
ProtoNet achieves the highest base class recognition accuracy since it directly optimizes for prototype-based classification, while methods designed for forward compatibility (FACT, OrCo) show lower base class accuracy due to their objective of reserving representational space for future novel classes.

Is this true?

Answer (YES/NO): NO